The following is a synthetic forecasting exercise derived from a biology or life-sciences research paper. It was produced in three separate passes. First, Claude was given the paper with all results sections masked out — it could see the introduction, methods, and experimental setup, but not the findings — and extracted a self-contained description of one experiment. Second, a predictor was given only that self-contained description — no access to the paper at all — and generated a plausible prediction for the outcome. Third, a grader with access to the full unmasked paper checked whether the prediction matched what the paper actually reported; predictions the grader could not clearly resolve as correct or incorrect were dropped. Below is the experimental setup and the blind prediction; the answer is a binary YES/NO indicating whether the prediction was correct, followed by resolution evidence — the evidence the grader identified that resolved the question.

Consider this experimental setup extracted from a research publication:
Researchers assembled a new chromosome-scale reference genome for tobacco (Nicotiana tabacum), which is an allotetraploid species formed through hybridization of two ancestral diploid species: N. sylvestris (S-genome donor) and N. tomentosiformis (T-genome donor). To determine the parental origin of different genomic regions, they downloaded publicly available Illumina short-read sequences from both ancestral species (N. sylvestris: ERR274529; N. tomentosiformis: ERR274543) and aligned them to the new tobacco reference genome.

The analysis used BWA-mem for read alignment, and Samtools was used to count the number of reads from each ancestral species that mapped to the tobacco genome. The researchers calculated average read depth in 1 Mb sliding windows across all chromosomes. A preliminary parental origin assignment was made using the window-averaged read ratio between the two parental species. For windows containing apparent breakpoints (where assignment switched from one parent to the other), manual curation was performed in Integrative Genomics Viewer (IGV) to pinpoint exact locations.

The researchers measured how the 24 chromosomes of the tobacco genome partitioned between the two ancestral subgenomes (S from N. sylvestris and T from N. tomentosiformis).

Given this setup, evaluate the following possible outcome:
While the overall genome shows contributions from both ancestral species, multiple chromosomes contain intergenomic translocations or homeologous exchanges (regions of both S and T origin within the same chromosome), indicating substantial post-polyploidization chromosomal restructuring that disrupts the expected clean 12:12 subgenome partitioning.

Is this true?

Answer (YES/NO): YES